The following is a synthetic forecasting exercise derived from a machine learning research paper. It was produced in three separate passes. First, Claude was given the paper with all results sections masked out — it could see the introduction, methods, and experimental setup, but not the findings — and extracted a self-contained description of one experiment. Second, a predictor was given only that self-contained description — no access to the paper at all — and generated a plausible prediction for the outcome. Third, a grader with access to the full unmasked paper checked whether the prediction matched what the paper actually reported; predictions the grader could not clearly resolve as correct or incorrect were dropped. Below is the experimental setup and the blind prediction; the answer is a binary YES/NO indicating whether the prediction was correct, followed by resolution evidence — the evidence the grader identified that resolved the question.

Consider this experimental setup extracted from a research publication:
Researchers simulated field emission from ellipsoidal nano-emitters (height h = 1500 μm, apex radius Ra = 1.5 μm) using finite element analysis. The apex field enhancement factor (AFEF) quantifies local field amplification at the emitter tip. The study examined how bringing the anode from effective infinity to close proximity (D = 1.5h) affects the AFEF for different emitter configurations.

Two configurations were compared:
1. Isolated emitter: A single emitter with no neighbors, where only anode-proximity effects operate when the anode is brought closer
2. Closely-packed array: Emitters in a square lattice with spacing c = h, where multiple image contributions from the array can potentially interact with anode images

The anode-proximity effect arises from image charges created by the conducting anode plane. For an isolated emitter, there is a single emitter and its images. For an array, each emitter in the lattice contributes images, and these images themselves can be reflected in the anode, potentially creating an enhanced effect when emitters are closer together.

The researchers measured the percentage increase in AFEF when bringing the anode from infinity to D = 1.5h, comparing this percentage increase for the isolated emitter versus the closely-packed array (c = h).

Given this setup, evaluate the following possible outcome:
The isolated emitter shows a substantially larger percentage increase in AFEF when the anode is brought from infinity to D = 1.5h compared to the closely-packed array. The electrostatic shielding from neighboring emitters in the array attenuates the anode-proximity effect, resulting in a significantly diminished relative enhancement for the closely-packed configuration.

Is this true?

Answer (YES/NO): NO